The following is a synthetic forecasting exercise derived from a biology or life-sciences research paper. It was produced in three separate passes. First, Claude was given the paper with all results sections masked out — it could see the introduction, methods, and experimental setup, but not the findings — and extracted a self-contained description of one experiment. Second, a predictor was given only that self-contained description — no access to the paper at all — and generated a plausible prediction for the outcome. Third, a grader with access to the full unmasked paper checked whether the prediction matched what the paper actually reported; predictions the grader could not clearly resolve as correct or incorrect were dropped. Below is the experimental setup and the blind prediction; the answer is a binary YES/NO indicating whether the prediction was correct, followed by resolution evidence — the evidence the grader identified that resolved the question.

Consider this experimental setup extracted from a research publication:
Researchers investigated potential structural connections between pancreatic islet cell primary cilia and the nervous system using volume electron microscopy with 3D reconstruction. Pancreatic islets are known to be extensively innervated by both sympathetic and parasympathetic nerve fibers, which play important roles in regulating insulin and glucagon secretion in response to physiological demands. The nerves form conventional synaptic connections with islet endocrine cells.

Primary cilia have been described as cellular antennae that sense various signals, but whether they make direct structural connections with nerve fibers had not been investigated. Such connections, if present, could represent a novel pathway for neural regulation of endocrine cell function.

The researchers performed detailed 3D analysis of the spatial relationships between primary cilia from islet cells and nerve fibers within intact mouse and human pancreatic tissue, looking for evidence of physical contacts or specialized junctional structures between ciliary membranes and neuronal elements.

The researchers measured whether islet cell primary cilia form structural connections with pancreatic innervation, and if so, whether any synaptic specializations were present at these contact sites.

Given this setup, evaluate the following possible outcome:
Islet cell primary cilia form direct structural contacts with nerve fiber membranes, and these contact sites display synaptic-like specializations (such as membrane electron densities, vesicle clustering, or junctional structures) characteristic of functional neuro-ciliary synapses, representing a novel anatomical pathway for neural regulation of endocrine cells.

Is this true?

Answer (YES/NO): YES